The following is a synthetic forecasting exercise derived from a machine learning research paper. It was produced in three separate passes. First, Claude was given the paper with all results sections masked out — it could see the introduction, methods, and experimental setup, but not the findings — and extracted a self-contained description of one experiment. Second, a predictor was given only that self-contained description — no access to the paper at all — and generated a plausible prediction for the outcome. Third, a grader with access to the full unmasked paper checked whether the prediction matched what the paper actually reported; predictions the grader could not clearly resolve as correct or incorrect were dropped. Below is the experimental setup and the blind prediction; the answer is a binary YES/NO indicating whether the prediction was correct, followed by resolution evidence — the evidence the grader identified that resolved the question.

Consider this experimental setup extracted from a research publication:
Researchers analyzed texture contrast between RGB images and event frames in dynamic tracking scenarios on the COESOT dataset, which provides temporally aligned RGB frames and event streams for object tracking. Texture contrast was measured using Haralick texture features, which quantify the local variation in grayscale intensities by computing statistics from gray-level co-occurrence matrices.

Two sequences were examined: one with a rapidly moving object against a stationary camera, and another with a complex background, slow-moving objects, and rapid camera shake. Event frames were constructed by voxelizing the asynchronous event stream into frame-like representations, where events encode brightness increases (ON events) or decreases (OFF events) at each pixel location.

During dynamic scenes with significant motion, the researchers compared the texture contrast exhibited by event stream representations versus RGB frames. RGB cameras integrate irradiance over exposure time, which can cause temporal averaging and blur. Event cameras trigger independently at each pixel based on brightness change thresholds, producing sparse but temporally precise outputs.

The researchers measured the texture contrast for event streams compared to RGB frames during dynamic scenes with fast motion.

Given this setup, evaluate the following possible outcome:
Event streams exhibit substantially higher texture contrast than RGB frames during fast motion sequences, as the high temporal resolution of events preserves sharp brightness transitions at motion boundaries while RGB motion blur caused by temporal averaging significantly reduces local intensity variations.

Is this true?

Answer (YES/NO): YES